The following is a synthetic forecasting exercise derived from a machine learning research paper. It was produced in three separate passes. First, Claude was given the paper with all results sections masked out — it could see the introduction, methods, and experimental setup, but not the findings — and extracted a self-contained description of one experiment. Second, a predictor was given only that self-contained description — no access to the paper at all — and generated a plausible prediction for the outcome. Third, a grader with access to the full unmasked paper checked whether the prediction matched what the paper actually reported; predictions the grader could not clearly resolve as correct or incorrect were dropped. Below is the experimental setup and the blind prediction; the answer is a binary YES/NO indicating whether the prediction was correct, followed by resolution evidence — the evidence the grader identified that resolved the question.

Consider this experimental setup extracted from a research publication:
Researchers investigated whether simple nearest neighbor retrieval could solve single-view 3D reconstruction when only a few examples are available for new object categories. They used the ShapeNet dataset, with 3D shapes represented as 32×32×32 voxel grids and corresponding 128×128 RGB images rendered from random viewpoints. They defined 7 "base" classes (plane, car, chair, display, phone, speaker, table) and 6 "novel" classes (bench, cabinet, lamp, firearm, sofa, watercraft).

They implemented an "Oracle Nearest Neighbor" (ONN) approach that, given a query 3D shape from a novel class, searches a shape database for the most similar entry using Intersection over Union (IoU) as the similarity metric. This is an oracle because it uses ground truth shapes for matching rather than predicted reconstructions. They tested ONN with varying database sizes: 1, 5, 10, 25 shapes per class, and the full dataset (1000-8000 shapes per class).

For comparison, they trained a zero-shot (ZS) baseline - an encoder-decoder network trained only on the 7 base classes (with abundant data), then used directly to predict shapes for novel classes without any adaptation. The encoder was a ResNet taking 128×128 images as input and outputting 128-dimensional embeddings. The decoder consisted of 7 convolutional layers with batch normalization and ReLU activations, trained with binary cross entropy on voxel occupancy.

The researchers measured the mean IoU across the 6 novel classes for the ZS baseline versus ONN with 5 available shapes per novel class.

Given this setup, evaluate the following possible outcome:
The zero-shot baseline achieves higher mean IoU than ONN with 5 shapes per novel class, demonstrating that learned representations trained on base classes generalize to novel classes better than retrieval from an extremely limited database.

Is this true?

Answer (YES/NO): NO